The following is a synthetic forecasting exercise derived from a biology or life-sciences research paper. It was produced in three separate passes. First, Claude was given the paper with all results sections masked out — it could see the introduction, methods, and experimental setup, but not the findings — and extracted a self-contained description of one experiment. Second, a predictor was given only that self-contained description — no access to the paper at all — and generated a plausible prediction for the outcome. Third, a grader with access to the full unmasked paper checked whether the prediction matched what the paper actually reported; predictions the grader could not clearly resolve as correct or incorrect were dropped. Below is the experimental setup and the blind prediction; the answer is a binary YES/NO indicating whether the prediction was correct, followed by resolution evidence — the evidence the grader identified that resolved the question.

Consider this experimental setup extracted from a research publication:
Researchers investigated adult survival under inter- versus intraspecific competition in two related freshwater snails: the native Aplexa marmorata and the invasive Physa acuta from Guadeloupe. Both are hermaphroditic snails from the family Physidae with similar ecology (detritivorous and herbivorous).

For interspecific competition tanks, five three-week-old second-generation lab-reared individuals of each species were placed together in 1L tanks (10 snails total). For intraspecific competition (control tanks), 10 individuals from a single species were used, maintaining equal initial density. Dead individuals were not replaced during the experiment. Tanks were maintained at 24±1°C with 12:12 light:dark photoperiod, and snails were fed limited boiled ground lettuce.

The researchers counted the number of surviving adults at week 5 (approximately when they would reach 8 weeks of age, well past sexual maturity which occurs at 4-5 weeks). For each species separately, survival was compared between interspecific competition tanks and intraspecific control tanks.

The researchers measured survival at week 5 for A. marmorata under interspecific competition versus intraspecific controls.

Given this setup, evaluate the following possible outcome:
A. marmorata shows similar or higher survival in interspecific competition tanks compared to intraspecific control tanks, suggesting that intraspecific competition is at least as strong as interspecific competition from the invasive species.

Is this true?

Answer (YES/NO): YES